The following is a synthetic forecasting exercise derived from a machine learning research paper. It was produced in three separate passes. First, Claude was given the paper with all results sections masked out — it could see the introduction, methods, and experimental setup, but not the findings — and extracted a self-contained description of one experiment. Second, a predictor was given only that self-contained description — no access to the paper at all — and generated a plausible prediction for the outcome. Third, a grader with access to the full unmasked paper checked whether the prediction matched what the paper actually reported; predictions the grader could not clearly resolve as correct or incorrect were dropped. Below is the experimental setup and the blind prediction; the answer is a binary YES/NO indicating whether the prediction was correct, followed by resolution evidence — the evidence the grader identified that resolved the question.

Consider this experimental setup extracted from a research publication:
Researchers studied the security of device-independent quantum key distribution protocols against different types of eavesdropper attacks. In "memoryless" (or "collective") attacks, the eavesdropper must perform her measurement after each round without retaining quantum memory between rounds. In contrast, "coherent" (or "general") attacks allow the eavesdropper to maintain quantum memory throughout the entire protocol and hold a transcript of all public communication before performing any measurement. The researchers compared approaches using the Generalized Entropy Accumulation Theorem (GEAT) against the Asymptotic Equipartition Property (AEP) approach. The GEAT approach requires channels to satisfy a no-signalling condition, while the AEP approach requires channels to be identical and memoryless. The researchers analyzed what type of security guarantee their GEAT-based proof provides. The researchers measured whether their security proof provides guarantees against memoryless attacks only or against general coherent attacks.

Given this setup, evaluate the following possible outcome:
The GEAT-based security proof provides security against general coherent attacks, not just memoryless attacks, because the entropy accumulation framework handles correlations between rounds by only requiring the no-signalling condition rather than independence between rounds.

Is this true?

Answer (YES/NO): YES